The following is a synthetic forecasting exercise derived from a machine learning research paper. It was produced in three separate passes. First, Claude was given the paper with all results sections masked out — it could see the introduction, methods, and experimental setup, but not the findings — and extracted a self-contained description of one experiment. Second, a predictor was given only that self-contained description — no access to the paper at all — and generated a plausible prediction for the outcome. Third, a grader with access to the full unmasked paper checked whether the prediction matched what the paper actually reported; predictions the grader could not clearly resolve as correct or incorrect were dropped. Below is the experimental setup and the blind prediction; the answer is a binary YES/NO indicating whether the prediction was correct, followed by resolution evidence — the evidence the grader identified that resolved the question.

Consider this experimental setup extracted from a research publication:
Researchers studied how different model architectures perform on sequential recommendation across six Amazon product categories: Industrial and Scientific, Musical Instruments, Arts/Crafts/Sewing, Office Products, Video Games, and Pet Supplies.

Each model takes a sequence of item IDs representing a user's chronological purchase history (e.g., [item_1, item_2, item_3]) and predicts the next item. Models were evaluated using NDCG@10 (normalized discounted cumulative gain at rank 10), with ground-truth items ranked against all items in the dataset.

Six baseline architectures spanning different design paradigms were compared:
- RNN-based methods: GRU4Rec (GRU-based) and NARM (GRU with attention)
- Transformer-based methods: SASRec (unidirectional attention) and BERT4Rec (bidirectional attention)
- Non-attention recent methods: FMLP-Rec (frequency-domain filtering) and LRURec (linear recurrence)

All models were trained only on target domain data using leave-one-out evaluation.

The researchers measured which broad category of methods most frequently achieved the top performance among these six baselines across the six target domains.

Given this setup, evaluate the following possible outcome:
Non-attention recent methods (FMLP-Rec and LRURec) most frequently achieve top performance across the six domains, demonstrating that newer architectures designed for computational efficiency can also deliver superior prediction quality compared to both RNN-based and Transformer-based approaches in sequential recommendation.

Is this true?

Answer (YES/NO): YES